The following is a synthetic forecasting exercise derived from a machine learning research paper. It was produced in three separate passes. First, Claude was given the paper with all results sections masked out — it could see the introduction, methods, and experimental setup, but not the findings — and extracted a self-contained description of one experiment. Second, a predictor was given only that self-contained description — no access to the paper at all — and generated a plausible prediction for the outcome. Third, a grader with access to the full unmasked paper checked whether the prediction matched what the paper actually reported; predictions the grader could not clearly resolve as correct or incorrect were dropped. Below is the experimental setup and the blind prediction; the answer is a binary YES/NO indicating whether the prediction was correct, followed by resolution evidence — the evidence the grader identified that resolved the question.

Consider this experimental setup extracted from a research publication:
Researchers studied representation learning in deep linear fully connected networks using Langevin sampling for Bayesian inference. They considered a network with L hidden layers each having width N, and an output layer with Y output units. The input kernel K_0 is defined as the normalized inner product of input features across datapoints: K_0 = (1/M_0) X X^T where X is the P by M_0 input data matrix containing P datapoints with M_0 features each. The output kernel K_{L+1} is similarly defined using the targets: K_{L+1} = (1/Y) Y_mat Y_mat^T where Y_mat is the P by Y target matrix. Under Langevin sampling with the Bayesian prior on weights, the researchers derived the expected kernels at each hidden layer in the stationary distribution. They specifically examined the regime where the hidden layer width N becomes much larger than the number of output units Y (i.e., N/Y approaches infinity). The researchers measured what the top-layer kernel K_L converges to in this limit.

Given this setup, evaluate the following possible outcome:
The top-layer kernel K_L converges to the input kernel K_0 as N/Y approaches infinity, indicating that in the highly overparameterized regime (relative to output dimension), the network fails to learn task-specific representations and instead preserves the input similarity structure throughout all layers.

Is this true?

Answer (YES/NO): YES